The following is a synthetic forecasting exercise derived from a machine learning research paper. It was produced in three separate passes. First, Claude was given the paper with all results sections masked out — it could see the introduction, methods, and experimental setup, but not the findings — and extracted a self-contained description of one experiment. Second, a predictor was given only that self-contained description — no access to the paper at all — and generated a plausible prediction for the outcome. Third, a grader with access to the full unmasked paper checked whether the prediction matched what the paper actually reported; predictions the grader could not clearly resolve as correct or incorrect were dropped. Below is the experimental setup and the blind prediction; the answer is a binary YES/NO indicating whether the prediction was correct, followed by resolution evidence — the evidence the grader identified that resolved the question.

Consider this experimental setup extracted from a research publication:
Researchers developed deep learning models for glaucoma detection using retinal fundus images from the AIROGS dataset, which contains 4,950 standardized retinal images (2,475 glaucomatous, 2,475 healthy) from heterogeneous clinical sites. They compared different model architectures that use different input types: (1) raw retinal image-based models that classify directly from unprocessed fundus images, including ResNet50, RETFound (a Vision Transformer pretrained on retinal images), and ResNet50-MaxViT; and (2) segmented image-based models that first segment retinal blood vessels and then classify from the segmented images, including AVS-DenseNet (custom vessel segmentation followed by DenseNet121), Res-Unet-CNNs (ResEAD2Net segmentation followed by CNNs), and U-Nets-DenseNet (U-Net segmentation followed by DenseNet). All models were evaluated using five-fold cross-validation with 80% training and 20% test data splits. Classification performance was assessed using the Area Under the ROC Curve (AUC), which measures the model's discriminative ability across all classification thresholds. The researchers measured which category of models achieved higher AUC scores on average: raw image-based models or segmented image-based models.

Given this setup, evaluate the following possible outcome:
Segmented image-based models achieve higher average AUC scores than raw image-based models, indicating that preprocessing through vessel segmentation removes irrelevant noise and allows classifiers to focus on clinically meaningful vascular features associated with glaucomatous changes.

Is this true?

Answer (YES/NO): NO